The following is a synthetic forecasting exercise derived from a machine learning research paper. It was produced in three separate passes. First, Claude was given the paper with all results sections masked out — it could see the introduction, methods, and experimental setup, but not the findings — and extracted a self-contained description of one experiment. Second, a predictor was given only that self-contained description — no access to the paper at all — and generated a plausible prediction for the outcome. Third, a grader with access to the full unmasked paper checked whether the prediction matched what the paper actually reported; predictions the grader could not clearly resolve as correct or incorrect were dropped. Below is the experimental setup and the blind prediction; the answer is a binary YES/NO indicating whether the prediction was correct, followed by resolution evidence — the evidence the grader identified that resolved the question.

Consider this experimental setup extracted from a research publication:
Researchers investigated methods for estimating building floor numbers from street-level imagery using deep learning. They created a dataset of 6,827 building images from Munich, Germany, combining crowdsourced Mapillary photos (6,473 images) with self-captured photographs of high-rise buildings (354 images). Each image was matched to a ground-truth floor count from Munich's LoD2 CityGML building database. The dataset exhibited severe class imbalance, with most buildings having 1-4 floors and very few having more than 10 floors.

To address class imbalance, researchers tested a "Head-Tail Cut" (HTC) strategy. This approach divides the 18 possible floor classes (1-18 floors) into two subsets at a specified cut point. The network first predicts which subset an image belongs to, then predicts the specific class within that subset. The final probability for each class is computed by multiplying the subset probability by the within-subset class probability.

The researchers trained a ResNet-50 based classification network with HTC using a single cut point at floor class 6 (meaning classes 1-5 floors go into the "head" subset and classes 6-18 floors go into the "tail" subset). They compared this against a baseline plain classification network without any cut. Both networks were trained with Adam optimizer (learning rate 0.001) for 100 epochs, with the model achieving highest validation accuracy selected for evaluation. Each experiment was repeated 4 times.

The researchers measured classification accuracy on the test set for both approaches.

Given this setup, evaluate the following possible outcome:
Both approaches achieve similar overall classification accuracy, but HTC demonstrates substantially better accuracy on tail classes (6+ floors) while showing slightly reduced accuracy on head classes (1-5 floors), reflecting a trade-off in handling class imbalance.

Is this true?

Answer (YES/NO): NO